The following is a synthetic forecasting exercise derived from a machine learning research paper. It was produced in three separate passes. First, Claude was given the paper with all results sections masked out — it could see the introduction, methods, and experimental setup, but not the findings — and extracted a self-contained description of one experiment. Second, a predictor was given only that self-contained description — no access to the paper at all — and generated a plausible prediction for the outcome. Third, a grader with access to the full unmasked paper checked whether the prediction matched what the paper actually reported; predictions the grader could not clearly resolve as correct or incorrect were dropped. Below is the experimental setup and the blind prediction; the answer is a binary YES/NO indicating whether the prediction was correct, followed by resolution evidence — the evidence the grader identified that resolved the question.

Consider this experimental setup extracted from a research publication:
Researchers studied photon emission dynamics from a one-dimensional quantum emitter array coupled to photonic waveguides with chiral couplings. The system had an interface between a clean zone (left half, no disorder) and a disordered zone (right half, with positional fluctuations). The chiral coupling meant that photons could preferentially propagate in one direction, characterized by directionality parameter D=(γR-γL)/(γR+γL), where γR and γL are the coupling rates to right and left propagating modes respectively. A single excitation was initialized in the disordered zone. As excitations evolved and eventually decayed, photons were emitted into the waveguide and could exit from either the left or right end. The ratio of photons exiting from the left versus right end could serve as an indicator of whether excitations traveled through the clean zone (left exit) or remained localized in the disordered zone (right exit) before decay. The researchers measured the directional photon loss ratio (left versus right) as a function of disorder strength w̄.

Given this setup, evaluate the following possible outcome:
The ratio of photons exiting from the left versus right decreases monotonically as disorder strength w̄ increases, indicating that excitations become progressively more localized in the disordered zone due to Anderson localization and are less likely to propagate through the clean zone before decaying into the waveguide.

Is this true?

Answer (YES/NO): NO